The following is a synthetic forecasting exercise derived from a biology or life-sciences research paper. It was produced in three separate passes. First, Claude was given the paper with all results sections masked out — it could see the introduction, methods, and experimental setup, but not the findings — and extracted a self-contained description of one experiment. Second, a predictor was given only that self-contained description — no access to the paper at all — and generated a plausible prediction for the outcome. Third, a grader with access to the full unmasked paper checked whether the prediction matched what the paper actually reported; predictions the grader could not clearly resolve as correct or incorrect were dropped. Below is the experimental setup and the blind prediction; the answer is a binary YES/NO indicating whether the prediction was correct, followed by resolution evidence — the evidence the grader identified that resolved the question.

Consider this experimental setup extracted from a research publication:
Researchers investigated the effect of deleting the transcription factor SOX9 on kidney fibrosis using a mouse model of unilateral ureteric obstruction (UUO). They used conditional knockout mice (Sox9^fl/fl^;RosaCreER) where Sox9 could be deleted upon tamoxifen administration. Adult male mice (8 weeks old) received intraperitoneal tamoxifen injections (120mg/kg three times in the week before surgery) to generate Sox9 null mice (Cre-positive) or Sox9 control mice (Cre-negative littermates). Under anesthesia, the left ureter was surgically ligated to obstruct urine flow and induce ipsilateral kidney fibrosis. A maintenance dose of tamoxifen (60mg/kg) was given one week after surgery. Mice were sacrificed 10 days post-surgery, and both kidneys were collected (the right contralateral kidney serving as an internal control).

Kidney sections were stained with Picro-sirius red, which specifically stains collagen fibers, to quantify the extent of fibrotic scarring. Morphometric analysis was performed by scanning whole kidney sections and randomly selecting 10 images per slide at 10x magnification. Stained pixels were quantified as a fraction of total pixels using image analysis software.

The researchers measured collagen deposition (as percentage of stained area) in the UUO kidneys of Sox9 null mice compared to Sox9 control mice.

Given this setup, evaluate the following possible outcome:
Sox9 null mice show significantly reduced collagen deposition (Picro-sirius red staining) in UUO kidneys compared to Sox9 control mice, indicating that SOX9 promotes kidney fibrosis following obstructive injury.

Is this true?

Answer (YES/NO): YES